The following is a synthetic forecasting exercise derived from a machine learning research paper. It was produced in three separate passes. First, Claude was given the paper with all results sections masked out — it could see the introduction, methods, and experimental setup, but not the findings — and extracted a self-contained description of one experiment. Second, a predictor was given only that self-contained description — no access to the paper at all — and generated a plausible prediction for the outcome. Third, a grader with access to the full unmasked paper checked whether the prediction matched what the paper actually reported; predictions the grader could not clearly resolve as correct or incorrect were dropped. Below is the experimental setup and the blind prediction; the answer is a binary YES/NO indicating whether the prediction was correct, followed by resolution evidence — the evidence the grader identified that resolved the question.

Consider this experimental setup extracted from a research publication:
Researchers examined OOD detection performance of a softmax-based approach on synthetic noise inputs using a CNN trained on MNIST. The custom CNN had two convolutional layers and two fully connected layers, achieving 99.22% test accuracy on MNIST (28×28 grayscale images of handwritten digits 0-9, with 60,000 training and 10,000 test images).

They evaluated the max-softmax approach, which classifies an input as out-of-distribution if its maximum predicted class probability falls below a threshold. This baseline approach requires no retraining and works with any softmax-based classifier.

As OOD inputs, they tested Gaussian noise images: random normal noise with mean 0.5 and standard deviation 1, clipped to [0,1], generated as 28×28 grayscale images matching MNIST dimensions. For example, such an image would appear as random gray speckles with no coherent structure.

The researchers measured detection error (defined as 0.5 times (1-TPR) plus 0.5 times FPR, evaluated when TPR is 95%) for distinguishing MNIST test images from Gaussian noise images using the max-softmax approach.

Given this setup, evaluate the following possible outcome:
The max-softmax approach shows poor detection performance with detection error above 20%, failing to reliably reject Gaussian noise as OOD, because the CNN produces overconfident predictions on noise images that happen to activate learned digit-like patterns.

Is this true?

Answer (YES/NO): NO